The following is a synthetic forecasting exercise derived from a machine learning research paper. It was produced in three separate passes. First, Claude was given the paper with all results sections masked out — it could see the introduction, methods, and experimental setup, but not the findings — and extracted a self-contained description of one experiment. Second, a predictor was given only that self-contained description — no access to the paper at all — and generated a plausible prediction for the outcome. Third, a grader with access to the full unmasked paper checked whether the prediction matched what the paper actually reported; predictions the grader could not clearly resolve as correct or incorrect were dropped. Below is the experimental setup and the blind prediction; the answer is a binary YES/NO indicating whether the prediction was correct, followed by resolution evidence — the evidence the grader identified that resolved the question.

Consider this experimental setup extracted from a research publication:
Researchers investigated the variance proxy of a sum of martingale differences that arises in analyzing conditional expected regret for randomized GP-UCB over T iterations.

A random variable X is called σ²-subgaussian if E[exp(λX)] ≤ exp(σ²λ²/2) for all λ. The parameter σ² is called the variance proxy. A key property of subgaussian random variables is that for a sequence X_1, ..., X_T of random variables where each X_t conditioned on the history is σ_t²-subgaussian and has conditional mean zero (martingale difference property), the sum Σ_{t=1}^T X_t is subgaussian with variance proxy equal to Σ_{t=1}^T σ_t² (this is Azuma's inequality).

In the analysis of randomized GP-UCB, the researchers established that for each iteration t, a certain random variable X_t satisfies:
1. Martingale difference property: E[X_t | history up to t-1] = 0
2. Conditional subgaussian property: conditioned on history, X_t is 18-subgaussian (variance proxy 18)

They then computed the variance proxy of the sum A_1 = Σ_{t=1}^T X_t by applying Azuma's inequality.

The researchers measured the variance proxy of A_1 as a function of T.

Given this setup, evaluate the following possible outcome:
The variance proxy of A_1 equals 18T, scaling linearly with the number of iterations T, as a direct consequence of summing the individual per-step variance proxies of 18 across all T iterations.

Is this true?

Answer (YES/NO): YES